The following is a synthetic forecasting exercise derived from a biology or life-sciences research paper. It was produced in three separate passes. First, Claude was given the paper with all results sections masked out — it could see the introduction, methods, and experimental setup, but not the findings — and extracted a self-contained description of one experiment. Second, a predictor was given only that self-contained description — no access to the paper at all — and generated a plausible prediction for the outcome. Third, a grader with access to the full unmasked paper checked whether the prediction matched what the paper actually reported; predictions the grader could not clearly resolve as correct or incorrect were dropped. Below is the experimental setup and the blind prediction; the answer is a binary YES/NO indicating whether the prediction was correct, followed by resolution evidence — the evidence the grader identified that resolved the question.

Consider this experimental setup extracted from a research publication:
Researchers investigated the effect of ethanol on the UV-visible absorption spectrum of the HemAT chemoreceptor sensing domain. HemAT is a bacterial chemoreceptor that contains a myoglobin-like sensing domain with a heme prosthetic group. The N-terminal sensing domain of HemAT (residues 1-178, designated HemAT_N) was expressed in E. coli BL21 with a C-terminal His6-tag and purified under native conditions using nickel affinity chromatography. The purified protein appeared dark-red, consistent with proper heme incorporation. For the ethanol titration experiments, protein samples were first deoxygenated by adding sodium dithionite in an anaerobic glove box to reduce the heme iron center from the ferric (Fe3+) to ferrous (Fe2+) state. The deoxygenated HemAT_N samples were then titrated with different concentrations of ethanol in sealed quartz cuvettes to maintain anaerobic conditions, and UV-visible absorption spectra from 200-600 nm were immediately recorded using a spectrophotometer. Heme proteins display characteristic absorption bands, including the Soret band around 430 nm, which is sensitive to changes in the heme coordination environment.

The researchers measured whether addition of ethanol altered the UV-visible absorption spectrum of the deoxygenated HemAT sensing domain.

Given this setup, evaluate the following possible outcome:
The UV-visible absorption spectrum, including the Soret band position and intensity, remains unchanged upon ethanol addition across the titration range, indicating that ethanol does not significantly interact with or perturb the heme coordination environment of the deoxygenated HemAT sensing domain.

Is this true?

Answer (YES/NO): YES